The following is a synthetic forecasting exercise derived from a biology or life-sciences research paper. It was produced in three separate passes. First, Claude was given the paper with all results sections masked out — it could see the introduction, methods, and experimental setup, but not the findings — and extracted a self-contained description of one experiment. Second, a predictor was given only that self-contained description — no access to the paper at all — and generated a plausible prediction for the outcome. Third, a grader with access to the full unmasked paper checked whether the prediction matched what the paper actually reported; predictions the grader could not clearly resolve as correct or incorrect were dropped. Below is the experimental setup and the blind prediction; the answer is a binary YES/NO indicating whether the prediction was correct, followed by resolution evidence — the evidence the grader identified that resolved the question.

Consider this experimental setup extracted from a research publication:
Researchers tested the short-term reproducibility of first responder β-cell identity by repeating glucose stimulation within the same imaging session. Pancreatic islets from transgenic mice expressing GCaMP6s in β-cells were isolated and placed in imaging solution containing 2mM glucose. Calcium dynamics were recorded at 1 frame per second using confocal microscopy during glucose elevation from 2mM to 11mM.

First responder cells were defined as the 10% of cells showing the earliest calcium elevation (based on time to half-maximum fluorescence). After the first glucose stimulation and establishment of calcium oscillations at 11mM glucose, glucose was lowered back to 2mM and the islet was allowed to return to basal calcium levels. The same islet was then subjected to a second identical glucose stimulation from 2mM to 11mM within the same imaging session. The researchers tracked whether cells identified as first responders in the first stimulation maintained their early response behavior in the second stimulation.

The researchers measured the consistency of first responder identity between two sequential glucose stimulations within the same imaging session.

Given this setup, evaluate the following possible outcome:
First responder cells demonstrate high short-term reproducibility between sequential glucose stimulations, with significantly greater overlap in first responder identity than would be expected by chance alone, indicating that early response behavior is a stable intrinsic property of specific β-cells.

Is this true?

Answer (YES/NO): YES